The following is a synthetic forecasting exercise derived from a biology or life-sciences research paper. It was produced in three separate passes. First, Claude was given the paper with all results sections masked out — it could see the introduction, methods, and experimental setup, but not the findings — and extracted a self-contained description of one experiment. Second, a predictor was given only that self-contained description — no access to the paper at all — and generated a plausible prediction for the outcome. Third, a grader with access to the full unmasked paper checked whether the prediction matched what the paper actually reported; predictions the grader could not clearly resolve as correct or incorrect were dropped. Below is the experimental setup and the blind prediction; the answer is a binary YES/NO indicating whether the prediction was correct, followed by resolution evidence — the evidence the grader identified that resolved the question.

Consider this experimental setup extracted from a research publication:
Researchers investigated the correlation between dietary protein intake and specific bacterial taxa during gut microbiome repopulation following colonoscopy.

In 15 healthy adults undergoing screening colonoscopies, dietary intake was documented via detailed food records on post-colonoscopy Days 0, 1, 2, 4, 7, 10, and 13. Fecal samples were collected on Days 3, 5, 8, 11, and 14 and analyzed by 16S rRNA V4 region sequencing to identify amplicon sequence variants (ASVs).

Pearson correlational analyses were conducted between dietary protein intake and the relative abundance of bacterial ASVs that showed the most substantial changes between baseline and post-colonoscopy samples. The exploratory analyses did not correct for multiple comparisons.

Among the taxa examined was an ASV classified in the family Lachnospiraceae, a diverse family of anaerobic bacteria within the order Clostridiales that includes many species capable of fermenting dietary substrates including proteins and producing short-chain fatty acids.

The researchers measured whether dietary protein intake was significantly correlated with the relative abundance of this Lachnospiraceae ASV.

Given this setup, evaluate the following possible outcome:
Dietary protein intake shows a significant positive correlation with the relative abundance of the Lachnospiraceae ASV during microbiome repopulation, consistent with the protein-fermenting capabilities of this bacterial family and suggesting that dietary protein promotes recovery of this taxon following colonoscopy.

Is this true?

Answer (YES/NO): NO